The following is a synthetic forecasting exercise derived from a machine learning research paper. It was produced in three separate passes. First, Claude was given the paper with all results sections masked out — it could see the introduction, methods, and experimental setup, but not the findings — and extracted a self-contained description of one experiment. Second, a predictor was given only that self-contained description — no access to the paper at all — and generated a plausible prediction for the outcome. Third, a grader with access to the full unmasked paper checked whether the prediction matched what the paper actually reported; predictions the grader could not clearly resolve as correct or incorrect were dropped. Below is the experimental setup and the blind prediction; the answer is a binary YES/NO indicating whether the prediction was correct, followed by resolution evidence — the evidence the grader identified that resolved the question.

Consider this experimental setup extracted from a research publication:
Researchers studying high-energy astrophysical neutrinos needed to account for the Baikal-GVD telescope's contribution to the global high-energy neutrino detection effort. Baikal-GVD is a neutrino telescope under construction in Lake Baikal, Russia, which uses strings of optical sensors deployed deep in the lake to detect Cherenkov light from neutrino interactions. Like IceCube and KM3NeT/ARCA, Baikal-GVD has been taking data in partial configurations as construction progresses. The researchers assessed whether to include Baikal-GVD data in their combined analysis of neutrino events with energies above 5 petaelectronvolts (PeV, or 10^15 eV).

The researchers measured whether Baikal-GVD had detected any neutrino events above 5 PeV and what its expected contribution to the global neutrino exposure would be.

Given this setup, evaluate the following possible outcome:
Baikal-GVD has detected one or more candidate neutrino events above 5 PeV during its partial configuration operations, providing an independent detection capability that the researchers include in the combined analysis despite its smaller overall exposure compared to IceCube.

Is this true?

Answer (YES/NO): NO